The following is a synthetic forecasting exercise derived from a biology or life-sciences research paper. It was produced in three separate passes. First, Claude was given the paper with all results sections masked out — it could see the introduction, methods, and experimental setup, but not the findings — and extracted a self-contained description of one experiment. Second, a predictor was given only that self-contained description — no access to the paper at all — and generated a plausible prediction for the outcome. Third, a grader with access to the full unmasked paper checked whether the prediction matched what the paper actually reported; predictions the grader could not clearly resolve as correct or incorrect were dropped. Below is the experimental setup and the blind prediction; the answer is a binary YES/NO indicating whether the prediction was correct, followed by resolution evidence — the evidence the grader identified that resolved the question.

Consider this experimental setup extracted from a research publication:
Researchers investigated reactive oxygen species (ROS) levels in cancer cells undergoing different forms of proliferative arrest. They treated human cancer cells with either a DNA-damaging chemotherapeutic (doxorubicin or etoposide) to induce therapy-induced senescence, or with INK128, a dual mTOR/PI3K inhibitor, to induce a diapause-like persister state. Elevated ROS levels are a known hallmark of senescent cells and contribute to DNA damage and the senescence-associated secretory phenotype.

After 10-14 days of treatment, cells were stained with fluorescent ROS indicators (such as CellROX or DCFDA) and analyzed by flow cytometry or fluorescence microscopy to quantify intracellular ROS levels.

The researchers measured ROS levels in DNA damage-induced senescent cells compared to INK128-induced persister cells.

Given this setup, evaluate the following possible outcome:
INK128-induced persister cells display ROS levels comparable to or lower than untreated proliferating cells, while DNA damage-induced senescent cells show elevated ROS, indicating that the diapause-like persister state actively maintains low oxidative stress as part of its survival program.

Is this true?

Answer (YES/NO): YES